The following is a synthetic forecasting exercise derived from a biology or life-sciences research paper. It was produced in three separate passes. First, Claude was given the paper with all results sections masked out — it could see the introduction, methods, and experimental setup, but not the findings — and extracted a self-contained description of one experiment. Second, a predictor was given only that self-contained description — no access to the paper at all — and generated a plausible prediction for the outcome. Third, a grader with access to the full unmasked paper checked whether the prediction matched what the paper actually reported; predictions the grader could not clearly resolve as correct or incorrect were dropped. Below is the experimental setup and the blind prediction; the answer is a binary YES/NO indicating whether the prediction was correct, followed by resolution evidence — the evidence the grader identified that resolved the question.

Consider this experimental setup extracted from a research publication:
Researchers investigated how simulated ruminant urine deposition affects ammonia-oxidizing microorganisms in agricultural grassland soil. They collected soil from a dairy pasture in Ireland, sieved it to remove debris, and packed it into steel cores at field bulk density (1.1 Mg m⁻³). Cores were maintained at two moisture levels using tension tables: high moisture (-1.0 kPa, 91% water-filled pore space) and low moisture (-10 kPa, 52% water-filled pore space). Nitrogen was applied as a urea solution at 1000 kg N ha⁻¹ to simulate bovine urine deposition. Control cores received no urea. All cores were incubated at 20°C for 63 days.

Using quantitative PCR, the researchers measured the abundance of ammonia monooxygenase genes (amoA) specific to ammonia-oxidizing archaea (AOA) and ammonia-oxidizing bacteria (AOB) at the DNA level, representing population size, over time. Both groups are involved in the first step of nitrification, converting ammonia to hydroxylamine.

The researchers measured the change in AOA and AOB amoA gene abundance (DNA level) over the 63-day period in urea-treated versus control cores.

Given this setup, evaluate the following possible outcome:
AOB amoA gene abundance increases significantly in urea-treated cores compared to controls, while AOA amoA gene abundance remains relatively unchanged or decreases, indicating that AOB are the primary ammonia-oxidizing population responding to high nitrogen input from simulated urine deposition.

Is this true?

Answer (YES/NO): YES